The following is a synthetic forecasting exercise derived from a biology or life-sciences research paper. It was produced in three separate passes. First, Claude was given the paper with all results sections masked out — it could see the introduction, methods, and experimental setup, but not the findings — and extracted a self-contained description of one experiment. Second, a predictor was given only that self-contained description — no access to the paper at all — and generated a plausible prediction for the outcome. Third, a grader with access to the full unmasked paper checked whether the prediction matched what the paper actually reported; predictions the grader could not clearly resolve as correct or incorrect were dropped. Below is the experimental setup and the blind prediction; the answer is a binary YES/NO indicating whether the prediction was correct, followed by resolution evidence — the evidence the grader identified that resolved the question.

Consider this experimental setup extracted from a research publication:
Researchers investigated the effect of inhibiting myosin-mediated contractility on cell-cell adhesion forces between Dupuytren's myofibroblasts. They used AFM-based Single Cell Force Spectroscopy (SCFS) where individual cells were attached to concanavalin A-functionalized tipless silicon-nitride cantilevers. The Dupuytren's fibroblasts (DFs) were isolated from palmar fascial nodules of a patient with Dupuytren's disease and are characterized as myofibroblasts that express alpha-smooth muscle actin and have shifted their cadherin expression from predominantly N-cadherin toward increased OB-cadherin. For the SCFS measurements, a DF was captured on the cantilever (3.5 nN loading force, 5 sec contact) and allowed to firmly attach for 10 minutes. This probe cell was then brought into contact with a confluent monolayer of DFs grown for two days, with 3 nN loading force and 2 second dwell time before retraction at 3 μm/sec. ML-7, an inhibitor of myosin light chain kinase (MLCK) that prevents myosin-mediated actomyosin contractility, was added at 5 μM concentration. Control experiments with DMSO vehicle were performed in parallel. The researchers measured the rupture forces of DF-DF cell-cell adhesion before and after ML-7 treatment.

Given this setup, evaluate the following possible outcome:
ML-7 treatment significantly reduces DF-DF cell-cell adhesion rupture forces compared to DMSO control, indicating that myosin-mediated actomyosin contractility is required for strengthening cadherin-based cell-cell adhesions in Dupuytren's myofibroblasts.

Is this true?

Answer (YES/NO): NO